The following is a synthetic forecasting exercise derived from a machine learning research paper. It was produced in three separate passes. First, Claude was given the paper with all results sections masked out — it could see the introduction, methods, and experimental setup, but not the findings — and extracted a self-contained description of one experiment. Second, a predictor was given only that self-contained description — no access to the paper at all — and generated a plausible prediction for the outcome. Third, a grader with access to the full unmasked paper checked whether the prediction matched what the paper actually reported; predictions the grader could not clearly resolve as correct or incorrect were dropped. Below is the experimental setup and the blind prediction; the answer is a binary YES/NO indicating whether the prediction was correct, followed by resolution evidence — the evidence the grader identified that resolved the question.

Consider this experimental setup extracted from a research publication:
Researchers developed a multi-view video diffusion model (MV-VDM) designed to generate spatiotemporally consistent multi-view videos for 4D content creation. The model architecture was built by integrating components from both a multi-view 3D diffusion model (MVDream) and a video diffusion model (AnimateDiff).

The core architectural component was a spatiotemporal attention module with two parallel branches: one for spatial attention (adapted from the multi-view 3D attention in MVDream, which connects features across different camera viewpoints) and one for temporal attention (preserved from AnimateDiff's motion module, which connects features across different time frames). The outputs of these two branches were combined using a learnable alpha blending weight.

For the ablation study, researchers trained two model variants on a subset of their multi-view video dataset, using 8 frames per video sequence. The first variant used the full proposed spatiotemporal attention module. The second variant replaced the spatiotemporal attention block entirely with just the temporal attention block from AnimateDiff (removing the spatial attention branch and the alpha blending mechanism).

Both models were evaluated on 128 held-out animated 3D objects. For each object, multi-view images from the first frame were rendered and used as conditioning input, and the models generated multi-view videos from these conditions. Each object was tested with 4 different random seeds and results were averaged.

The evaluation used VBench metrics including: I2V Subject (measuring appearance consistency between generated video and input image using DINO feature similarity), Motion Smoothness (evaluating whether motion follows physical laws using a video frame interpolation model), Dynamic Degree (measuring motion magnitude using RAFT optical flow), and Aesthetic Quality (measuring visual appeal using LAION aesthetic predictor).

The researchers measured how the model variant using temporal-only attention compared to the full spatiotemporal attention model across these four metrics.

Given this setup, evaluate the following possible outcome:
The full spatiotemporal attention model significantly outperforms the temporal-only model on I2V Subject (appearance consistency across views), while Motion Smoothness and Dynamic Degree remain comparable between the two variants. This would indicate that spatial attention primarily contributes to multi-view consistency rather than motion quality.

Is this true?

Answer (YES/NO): NO